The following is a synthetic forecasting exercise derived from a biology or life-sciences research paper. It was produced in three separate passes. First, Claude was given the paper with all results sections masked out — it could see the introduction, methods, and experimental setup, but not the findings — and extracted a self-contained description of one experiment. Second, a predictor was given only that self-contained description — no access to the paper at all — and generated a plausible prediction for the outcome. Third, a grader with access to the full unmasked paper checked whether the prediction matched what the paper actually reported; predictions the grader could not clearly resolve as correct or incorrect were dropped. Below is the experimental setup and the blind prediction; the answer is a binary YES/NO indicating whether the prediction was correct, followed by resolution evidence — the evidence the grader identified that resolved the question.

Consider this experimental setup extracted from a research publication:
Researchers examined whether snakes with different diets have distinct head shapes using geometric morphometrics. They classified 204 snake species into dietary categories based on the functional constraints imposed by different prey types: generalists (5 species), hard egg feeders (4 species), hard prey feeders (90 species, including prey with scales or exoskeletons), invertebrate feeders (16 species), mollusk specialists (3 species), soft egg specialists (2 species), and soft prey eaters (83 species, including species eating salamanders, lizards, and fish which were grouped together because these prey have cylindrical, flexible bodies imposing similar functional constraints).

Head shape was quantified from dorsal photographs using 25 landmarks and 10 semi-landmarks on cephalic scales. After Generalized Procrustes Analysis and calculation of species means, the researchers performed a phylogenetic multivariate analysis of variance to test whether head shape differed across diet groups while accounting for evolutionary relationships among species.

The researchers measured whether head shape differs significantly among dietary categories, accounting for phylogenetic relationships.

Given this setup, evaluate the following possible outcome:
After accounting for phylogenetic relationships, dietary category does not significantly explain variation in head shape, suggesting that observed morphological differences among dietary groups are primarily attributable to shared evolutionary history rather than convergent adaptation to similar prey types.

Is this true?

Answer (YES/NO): NO